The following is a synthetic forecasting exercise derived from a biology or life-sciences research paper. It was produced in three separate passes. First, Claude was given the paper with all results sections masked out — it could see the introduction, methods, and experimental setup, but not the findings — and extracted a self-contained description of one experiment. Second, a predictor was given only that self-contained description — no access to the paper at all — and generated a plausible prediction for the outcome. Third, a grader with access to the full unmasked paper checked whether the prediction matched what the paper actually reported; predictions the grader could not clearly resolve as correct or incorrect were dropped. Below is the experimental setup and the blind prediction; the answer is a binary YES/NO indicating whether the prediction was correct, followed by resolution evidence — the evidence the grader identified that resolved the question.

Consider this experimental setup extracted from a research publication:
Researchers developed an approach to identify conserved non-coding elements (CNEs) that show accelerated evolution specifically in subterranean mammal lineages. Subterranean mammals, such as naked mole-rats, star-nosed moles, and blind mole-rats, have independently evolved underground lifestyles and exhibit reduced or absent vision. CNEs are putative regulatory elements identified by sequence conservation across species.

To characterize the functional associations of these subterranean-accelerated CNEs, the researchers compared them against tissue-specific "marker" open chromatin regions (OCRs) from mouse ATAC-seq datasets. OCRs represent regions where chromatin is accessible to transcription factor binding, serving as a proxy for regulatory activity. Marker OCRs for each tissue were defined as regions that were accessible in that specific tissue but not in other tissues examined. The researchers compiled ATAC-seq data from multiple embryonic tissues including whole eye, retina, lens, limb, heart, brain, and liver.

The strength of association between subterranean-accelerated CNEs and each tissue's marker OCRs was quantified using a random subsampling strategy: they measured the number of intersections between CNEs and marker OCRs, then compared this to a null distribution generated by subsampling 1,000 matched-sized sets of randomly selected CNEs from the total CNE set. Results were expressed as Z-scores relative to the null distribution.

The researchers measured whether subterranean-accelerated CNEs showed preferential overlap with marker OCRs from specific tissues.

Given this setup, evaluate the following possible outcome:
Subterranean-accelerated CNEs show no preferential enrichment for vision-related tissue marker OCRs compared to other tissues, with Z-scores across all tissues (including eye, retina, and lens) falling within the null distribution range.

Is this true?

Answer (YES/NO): NO